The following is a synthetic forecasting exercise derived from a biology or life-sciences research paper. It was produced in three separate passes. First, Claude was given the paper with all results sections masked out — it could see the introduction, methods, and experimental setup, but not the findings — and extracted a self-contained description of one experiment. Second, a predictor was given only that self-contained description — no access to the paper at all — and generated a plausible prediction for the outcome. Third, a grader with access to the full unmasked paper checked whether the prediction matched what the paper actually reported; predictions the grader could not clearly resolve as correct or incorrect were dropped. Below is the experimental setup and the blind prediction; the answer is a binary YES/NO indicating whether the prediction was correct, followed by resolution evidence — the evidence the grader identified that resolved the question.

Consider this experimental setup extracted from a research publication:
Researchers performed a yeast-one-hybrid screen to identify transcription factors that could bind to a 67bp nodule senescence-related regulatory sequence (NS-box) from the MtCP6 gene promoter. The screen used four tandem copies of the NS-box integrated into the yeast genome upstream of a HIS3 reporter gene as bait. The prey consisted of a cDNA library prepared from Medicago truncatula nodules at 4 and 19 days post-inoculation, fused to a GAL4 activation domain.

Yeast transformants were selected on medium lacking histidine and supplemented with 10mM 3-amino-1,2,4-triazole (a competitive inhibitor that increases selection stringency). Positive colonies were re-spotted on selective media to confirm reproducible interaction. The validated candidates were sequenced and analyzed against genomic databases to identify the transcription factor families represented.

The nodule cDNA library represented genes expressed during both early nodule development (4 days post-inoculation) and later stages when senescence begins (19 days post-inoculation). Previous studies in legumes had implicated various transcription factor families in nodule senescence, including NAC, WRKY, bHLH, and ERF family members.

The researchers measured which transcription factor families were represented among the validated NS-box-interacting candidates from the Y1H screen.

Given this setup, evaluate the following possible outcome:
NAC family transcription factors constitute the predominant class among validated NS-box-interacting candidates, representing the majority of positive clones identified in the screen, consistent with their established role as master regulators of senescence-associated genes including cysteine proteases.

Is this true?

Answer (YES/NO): NO